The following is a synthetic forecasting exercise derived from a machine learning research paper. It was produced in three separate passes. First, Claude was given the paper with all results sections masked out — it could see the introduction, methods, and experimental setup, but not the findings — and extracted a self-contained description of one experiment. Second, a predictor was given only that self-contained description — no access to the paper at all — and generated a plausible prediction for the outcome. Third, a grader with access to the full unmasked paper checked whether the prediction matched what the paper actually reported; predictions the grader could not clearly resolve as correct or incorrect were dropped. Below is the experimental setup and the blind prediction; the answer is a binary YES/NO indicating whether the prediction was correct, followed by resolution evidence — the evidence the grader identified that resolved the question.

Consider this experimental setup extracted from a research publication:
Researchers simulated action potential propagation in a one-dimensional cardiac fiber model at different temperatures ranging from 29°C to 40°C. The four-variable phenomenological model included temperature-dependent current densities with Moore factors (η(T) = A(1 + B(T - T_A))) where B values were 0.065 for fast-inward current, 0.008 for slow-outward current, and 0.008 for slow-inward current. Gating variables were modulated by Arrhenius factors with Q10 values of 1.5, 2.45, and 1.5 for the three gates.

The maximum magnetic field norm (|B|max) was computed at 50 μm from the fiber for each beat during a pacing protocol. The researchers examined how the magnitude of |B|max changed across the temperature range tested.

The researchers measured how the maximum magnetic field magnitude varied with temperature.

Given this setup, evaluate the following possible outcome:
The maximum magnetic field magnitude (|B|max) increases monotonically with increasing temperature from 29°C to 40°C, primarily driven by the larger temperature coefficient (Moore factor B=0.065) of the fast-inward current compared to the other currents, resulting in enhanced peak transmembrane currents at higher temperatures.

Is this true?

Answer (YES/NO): YES